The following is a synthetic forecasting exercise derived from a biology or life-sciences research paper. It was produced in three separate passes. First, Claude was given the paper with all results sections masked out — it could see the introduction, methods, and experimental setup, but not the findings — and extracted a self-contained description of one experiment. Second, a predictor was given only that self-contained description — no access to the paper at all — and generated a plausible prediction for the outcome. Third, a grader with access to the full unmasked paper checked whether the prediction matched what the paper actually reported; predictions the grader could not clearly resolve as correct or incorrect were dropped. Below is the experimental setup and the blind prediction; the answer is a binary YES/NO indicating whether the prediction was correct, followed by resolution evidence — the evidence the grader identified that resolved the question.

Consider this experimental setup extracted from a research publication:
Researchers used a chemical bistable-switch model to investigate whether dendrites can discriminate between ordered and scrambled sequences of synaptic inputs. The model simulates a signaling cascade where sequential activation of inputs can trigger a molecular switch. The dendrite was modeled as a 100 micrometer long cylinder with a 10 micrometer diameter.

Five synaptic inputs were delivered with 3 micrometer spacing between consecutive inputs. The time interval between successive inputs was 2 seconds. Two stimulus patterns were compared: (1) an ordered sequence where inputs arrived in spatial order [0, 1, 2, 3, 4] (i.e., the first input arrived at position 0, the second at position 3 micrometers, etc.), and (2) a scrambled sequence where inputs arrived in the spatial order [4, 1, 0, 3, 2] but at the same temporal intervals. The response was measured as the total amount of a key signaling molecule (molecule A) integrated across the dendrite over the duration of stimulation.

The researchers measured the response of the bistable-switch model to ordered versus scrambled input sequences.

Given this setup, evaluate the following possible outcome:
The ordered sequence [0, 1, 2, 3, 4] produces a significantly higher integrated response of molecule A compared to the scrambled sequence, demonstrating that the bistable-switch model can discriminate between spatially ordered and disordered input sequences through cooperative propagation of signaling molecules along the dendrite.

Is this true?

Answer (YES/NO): YES